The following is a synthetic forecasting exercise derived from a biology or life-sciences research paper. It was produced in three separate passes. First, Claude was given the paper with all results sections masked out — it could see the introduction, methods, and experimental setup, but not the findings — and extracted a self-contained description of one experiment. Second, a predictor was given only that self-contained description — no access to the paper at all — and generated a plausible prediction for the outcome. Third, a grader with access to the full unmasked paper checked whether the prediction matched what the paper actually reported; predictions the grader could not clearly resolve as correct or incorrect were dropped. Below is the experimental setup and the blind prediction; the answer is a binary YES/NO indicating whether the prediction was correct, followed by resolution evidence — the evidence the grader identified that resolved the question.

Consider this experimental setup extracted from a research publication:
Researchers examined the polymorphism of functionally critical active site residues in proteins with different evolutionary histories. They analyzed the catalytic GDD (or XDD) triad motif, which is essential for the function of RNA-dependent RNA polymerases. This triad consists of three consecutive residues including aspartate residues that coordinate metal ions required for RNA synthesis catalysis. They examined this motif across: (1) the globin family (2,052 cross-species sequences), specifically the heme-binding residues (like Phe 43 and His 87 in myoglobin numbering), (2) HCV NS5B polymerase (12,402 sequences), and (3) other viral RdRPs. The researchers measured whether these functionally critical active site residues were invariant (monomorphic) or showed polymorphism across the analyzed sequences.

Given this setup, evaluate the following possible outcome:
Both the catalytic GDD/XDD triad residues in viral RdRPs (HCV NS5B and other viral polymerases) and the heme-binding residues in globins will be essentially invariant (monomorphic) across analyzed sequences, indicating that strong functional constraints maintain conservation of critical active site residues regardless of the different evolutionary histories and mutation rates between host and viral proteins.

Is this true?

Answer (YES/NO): NO